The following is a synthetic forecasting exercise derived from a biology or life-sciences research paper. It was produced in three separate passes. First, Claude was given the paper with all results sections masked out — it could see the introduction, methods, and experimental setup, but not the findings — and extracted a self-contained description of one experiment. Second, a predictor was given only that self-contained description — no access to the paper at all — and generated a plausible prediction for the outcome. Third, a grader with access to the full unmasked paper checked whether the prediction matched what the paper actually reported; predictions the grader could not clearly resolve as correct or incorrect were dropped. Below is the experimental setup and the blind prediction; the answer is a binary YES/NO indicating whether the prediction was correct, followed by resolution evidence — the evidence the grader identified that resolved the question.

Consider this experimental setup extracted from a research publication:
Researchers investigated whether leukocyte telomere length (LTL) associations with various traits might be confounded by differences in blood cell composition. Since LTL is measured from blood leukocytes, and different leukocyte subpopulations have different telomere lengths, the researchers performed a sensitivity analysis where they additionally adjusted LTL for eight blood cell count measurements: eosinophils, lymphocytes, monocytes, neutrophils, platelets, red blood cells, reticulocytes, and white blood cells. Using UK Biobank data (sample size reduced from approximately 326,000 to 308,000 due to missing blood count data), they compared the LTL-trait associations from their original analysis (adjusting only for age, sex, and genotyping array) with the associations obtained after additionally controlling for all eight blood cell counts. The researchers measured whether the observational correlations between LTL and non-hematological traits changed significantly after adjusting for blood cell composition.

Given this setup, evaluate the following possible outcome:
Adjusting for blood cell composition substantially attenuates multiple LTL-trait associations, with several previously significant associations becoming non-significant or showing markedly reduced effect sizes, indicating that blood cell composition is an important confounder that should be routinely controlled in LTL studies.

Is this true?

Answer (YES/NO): NO